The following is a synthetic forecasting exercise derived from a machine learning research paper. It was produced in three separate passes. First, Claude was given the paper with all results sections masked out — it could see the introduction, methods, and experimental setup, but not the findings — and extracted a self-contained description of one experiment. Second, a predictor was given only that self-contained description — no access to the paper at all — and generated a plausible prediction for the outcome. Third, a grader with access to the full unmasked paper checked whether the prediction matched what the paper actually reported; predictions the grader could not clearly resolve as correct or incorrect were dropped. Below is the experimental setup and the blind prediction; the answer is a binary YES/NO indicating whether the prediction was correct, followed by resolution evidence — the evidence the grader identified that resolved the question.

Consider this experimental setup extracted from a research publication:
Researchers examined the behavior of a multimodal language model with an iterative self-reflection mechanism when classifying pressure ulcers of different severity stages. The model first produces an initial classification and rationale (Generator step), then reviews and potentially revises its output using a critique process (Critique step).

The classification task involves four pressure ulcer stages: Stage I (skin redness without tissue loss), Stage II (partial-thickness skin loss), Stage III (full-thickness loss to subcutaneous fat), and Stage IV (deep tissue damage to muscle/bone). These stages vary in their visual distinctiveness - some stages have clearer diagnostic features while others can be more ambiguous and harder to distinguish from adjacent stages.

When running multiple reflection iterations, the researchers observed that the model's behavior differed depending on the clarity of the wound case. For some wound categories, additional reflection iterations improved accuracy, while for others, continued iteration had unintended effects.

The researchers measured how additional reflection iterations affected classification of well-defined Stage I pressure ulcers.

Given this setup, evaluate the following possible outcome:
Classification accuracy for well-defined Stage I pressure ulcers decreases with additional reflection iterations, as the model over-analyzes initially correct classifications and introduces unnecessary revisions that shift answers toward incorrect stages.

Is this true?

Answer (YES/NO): YES